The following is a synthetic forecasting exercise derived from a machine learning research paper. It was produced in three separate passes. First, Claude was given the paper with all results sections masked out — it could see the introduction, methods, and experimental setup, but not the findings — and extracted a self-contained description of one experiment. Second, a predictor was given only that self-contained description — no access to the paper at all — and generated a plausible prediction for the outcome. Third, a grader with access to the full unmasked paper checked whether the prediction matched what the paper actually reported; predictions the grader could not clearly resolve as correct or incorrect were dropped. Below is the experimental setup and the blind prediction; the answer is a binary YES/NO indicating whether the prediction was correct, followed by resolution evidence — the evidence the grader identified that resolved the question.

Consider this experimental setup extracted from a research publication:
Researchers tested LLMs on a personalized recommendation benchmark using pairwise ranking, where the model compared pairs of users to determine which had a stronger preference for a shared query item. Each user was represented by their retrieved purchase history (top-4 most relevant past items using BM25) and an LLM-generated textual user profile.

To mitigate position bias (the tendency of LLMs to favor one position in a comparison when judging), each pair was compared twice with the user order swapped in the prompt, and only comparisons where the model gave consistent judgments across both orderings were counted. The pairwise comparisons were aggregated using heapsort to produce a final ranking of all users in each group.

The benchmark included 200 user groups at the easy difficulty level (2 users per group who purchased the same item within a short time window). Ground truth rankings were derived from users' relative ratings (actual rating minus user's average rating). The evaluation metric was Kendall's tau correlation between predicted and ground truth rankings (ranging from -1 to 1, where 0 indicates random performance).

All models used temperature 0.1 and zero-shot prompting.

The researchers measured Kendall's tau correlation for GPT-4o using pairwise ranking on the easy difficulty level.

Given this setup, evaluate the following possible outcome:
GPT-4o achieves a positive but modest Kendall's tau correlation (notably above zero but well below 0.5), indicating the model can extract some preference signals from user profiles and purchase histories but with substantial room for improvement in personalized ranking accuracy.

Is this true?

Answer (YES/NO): YES